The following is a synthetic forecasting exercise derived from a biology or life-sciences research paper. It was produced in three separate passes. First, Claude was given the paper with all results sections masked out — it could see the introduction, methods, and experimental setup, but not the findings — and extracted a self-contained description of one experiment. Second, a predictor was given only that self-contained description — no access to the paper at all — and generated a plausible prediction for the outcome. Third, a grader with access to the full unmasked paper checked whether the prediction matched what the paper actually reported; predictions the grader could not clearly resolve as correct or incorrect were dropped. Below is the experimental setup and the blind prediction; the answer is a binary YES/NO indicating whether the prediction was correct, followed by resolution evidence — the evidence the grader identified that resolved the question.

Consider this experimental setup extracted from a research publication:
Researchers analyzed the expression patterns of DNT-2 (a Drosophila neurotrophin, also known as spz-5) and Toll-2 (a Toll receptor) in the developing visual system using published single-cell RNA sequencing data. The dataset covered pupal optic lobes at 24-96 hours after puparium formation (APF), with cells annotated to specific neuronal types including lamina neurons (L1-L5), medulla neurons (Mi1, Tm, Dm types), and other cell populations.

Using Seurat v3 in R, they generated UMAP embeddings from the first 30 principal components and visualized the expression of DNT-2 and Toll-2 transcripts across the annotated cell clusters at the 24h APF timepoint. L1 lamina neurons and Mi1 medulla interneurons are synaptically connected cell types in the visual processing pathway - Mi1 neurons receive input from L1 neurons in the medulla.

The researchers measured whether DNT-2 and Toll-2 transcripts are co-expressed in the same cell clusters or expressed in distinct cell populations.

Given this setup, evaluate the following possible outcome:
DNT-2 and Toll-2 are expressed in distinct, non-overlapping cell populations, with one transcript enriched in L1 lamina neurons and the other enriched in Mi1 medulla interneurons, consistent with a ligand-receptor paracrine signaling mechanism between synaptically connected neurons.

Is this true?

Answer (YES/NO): NO